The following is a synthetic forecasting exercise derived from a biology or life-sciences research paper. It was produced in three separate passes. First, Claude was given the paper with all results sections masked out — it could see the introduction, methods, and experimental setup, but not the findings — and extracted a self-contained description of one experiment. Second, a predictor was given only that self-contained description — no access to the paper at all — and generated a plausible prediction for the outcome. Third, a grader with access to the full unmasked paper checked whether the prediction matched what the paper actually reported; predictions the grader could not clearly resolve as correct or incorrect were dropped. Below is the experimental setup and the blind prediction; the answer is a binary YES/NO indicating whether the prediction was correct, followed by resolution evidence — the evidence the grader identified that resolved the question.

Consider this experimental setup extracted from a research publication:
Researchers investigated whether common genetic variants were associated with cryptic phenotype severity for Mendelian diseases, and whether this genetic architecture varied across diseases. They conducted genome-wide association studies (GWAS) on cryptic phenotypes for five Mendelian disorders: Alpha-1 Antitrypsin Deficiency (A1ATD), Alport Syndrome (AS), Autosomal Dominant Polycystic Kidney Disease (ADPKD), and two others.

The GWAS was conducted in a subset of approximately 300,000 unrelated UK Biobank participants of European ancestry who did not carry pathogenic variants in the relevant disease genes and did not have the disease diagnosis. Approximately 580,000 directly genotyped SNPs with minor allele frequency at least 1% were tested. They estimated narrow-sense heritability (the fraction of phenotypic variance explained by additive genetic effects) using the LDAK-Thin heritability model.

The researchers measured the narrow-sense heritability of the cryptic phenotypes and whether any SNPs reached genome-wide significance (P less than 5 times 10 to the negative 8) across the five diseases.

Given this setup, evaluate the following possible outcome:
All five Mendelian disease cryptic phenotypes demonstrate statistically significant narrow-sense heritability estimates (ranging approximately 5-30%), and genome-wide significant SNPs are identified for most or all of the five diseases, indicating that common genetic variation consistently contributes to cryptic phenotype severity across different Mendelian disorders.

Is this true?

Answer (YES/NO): NO